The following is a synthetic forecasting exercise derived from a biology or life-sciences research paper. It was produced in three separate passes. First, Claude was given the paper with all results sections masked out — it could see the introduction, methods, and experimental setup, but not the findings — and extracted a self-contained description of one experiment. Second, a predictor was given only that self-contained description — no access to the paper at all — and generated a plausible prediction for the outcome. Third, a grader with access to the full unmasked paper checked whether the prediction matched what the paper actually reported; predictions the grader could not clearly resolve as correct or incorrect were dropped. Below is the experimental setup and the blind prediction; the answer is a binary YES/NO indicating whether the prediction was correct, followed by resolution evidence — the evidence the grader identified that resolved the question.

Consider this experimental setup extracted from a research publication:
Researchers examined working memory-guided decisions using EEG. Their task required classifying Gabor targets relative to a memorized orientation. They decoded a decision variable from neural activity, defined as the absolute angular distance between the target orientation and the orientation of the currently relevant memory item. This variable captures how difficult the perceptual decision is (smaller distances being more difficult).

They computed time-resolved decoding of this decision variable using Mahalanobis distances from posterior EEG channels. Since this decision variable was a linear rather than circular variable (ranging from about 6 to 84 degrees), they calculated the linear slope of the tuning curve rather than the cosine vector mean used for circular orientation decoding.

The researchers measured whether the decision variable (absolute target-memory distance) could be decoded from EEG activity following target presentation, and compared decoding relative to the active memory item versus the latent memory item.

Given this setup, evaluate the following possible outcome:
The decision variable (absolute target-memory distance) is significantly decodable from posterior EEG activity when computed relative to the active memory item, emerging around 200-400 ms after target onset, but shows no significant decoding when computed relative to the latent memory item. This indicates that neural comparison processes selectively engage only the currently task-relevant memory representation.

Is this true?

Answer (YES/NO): NO